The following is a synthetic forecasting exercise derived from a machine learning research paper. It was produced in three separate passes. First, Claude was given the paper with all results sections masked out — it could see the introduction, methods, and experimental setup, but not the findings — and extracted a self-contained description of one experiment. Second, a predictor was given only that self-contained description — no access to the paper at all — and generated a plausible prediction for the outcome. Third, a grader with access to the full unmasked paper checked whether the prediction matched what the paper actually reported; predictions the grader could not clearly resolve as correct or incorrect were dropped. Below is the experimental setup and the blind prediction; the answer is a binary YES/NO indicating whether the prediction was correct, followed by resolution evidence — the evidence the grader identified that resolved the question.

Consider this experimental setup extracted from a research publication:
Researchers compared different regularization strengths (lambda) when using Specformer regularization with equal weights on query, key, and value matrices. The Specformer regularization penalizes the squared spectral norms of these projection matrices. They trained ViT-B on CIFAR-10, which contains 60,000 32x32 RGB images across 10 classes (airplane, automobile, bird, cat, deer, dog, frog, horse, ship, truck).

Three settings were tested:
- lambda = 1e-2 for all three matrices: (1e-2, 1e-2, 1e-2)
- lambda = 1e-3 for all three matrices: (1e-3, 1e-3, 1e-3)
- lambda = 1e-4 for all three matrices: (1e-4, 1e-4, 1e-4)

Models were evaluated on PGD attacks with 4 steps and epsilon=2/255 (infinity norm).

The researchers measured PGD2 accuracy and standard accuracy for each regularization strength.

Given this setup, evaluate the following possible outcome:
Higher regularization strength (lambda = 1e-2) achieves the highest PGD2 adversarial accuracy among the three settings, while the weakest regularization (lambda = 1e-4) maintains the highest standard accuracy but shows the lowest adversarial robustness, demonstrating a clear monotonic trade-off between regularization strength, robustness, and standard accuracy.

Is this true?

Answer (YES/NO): YES